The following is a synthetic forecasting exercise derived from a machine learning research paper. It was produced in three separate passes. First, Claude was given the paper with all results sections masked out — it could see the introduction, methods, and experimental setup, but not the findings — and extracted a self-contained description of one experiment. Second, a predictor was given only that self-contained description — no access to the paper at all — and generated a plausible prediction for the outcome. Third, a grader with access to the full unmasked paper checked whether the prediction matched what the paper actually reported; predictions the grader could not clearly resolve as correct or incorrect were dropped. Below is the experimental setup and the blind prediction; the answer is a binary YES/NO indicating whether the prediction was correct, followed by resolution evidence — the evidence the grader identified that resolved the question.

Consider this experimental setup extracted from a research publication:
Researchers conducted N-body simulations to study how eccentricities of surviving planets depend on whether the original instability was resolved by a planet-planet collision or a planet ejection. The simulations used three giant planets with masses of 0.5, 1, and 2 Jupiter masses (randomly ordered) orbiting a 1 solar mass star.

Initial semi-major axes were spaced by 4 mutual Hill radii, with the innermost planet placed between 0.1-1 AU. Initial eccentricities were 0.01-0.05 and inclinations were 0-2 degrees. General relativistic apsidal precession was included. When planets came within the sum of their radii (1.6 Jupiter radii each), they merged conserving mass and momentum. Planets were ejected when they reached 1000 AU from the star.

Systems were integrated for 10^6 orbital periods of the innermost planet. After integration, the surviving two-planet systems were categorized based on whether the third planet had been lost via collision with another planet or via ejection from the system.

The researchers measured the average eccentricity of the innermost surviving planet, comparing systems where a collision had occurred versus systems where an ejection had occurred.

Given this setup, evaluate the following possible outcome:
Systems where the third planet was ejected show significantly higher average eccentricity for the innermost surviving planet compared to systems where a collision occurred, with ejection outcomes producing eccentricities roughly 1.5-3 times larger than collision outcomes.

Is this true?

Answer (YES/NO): YES